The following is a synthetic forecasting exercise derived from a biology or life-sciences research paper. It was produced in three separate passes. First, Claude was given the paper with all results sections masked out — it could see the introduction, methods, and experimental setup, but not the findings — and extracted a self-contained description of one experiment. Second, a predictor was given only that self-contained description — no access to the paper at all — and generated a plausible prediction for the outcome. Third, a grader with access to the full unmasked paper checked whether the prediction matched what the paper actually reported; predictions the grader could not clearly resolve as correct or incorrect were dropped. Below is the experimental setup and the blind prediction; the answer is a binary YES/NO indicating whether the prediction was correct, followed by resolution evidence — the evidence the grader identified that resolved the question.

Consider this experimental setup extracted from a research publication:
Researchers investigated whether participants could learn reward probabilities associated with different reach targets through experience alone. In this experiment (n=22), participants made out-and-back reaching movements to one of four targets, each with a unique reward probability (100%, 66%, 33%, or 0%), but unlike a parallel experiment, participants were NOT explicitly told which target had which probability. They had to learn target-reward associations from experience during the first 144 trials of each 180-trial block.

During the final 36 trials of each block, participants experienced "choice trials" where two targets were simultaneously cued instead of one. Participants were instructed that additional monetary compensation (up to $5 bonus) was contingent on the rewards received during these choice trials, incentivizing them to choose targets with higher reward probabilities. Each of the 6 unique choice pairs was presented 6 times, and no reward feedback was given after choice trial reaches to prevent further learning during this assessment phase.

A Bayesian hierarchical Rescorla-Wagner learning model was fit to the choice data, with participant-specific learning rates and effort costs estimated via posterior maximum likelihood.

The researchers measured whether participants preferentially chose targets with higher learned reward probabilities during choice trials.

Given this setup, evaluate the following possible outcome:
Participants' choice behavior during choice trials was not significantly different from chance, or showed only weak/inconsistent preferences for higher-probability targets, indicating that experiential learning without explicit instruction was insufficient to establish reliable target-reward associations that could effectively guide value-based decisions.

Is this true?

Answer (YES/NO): NO